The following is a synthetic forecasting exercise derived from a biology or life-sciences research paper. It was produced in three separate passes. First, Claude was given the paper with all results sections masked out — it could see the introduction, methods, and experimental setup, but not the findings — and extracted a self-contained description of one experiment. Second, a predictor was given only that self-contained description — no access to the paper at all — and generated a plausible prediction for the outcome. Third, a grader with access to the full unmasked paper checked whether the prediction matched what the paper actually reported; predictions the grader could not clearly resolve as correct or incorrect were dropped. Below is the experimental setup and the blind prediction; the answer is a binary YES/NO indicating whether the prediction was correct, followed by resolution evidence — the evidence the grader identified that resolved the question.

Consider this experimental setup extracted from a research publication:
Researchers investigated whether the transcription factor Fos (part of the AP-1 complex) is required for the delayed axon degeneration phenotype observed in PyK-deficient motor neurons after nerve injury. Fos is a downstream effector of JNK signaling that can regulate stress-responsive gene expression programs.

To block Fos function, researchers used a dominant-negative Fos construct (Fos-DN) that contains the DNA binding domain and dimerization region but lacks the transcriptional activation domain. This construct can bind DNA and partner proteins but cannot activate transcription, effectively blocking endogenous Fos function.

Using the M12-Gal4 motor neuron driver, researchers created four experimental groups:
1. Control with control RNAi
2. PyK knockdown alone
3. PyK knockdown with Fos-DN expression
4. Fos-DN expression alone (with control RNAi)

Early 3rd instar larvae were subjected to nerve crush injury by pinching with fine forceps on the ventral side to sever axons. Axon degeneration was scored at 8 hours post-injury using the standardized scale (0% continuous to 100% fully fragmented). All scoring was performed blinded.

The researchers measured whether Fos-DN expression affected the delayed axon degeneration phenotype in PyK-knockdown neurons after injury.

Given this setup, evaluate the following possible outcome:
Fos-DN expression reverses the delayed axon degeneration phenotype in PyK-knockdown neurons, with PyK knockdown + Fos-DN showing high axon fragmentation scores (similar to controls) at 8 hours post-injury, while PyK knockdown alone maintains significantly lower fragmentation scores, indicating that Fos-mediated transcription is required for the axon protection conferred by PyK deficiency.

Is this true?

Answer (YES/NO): NO